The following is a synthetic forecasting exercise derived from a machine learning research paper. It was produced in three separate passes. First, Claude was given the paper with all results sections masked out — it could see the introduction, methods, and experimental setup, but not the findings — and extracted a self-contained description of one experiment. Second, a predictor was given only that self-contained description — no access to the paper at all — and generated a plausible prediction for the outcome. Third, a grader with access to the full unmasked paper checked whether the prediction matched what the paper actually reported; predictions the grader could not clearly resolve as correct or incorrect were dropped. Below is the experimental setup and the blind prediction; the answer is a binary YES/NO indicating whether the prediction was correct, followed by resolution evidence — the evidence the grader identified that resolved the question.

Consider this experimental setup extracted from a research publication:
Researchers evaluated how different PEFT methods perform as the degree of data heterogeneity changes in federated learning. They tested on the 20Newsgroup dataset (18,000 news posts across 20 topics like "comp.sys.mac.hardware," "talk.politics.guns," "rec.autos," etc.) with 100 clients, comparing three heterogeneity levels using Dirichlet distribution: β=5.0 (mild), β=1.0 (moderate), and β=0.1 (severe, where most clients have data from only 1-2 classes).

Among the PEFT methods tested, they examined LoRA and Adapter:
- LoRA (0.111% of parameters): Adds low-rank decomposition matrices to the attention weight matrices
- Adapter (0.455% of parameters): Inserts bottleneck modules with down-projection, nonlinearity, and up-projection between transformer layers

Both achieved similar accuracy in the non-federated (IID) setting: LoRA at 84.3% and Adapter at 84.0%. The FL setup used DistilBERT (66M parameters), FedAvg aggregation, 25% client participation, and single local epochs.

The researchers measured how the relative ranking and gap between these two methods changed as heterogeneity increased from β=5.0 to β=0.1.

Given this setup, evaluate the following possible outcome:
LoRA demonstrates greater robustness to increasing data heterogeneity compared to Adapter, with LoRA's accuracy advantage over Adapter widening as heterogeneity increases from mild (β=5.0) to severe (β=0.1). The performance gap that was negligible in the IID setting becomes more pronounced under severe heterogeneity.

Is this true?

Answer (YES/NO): NO